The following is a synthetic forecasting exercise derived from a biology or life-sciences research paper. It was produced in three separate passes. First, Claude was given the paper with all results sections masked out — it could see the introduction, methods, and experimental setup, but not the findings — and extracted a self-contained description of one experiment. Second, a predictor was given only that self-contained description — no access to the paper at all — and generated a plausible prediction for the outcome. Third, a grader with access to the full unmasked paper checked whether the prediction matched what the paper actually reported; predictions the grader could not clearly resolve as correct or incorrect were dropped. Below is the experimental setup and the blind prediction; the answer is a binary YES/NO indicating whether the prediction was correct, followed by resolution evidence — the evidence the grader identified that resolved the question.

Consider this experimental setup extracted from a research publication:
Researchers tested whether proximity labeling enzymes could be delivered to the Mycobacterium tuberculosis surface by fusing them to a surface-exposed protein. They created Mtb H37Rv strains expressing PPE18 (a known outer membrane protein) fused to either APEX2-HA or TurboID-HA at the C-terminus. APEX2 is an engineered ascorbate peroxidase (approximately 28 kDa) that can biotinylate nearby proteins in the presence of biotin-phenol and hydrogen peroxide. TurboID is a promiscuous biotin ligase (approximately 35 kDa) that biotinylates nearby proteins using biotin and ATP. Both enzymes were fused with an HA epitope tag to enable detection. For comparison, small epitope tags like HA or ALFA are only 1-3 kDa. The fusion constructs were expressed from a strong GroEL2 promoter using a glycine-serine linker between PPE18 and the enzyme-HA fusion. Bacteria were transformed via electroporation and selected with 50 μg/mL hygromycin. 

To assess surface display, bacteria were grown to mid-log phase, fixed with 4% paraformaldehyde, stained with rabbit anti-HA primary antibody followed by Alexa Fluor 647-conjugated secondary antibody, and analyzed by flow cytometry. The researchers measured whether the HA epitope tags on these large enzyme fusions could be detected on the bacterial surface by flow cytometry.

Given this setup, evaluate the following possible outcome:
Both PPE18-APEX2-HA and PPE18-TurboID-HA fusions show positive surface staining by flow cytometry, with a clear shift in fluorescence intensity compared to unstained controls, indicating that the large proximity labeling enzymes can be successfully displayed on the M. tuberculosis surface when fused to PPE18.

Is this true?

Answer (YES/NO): NO